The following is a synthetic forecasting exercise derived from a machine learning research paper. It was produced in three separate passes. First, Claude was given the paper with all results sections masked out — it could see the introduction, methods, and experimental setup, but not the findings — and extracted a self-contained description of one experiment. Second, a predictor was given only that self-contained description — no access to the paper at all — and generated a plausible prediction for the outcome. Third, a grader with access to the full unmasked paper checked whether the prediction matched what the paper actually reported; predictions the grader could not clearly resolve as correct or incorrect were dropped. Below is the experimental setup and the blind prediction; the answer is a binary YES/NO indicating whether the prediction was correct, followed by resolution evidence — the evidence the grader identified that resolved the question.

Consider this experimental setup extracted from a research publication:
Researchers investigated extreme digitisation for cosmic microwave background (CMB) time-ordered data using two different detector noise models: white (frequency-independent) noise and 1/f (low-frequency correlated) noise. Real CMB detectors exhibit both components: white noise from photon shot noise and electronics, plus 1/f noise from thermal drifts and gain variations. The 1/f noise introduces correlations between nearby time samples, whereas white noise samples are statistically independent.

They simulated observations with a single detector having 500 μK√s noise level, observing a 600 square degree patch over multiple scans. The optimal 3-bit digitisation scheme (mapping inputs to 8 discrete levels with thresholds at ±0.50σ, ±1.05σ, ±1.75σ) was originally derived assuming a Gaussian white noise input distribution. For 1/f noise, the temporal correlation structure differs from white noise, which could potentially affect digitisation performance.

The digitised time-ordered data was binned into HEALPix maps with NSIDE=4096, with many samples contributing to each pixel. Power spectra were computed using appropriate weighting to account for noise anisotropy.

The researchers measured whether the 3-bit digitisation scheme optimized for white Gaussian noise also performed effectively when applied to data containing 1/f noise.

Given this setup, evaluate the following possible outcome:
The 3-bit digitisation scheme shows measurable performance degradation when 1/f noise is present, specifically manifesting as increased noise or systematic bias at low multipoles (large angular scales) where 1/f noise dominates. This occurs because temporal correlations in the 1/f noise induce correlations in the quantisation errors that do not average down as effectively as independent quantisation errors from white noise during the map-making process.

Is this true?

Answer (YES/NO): NO